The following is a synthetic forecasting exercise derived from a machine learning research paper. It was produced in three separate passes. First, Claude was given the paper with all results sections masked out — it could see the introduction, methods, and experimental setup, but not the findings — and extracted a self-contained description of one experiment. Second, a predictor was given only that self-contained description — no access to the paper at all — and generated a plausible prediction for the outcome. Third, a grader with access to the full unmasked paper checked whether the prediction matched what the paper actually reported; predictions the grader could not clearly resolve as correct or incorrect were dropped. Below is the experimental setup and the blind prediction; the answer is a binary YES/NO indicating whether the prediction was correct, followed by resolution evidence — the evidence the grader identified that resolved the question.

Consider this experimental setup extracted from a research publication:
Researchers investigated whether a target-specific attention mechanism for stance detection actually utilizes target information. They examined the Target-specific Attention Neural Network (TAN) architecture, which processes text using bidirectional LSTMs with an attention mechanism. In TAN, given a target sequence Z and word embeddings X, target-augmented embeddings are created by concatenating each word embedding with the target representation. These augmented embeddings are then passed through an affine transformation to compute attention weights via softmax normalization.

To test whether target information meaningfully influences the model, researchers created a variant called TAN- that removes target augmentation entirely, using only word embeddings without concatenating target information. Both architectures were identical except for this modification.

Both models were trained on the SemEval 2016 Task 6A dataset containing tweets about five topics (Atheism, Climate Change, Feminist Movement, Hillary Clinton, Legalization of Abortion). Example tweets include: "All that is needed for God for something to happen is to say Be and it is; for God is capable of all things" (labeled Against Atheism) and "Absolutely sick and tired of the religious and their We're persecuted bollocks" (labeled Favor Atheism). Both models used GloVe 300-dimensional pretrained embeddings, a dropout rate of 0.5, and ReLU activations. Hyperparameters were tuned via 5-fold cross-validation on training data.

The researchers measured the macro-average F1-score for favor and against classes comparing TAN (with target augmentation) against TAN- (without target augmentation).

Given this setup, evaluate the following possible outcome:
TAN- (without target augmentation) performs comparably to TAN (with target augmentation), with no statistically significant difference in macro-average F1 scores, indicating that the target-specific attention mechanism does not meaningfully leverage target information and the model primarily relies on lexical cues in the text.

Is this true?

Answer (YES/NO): YES